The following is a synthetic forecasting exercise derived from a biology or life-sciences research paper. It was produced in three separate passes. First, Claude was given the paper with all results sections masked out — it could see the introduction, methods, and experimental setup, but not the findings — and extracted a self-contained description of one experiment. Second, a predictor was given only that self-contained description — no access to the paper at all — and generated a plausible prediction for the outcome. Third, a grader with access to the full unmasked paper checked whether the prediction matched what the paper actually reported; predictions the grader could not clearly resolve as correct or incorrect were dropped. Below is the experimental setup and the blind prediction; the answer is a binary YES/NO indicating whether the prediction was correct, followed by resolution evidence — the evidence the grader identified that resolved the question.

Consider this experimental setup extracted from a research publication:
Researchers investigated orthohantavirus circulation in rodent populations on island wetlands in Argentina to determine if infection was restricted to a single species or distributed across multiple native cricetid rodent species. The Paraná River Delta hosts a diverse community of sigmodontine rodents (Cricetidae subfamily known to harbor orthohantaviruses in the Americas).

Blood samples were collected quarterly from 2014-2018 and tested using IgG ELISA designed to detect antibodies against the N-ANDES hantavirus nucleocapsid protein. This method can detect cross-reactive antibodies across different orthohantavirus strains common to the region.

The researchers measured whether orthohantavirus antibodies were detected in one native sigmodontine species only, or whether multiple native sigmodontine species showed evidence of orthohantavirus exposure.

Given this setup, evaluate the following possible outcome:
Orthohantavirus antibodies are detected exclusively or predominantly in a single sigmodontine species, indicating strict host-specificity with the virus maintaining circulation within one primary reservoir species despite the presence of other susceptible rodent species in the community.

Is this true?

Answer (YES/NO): NO